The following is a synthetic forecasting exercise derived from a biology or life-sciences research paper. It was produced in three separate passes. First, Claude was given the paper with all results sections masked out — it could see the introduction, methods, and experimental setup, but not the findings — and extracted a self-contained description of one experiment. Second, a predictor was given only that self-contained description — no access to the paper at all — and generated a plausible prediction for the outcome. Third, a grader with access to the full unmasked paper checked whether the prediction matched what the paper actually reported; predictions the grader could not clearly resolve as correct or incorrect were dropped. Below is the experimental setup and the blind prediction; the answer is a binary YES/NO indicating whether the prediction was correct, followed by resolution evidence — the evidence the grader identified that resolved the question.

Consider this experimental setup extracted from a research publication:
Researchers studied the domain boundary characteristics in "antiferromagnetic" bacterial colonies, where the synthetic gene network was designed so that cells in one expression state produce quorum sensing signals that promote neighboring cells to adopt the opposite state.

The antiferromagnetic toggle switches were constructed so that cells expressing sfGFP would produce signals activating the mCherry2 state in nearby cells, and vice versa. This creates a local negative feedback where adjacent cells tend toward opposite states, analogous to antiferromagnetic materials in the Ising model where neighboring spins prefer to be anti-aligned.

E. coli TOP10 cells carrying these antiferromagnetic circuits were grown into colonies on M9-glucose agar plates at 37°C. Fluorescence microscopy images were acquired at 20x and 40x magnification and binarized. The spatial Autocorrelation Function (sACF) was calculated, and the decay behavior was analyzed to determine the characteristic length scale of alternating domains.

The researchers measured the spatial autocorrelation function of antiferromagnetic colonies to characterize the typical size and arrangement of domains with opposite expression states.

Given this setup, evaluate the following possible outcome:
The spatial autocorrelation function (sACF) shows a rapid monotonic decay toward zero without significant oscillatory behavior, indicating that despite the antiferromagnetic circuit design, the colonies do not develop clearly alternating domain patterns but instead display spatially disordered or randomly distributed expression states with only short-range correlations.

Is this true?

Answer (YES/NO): NO